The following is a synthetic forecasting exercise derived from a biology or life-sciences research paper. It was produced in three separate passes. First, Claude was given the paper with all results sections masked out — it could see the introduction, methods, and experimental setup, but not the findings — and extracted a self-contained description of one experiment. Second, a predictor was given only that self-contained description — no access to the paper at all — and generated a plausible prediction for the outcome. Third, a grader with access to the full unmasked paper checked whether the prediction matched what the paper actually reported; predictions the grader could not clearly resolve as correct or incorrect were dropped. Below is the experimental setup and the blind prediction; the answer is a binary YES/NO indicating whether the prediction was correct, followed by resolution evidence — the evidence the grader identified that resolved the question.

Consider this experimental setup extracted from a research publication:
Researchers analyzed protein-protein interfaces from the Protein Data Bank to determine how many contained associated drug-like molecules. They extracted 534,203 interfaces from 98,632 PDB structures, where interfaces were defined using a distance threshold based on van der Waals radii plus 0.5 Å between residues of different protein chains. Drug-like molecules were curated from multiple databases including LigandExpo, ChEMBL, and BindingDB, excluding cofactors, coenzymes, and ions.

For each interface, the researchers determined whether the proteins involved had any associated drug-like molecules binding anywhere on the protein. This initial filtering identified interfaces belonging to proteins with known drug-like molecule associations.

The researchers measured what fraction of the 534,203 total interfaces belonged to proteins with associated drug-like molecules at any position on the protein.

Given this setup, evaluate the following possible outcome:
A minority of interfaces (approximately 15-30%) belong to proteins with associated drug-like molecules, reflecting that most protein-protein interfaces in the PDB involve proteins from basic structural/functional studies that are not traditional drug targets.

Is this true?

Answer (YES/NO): NO